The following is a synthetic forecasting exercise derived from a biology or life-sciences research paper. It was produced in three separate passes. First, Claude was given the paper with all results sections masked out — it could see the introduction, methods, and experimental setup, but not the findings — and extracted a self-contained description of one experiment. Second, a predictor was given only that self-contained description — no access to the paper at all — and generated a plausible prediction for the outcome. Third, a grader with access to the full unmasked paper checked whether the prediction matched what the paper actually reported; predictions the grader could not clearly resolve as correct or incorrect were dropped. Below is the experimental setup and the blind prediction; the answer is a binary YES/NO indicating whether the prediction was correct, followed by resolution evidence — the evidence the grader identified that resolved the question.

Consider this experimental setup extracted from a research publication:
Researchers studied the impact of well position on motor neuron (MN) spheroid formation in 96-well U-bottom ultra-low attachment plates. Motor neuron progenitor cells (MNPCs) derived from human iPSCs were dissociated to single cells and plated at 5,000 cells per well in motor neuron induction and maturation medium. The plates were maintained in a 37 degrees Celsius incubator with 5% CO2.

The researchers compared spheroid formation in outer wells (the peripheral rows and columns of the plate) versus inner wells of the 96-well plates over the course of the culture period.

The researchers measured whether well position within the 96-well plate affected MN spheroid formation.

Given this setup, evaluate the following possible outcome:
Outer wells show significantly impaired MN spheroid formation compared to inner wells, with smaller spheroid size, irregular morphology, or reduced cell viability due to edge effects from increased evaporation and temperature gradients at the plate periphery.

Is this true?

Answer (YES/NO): YES